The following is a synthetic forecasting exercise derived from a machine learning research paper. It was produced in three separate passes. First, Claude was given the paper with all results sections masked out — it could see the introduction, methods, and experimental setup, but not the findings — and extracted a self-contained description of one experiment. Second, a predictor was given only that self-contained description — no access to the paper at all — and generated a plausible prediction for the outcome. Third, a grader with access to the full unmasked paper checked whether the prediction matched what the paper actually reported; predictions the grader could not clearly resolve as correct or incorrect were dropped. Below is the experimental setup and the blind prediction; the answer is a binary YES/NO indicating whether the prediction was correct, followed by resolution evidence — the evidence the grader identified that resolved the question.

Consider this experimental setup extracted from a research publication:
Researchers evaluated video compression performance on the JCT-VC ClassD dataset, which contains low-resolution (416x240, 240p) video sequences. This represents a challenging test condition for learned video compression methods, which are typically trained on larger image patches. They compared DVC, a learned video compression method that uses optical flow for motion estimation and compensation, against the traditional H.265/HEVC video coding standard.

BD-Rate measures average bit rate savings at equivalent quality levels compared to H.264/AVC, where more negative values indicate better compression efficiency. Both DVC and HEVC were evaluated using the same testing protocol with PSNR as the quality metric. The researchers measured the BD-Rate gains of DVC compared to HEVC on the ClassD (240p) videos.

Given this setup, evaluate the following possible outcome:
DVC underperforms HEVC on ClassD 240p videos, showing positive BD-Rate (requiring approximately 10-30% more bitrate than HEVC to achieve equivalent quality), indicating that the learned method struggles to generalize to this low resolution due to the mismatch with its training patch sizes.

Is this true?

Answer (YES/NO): NO